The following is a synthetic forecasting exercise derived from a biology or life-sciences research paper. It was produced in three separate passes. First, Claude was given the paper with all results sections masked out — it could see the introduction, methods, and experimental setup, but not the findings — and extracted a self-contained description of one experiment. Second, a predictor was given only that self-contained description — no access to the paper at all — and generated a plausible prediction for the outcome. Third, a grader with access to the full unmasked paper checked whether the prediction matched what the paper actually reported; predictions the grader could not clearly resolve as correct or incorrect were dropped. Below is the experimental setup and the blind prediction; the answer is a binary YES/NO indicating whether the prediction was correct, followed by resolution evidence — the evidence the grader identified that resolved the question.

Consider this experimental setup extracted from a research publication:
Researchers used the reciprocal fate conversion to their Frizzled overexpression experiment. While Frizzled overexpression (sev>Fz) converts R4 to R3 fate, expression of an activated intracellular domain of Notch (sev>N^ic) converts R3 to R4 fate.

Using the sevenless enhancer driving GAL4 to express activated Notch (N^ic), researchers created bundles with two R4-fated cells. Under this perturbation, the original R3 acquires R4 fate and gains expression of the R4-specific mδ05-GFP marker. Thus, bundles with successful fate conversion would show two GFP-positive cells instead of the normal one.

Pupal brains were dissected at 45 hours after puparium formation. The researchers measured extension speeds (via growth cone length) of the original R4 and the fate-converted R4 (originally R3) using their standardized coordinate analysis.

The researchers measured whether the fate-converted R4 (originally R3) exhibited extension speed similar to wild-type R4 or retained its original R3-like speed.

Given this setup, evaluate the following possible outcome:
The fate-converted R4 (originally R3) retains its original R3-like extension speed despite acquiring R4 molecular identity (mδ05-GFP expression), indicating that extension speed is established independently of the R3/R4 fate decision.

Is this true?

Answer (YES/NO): NO